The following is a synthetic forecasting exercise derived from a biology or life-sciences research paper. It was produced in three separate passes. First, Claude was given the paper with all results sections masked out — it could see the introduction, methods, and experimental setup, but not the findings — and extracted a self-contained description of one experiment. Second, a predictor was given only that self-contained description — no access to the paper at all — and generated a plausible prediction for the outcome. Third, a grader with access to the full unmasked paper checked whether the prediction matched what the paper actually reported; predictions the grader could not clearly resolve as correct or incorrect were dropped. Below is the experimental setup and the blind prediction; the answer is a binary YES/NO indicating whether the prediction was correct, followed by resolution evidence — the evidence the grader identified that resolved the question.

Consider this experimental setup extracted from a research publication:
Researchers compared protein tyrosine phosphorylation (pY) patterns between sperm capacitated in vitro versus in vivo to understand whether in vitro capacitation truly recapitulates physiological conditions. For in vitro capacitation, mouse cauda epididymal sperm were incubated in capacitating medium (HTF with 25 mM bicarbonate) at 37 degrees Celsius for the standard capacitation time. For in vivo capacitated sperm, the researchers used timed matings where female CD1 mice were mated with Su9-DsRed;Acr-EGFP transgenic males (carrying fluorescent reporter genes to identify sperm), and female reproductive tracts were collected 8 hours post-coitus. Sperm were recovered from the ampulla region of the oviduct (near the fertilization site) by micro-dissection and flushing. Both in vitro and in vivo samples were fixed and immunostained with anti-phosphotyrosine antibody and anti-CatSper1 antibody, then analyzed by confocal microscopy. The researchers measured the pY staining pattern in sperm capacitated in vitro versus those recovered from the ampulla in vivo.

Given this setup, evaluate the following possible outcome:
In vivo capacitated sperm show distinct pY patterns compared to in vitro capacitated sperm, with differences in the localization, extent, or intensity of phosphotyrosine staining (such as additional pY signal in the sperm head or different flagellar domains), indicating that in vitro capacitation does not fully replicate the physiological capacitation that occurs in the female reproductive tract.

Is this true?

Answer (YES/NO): NO